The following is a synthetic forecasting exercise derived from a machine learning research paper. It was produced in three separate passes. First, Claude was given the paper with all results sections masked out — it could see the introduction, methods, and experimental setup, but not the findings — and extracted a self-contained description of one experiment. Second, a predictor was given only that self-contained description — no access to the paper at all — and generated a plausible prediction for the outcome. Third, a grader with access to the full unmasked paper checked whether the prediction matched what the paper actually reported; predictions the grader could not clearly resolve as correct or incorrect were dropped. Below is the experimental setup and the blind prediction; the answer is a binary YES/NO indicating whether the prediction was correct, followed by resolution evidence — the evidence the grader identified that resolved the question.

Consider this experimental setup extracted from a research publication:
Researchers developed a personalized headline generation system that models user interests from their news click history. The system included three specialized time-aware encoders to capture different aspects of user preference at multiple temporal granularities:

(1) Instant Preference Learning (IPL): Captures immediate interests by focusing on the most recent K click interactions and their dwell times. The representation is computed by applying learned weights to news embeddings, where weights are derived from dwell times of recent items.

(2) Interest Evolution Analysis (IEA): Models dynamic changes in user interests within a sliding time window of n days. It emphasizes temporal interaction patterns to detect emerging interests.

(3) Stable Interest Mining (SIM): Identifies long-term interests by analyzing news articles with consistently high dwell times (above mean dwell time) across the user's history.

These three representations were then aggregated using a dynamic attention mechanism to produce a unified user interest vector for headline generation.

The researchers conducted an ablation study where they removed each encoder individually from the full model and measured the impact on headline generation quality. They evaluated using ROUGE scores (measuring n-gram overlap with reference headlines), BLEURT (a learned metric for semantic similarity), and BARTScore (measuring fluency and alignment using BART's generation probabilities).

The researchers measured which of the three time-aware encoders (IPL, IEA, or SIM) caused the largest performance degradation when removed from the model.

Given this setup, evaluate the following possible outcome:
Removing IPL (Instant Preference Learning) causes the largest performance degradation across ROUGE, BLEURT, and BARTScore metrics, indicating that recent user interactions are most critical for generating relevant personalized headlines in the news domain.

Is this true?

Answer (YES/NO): NO